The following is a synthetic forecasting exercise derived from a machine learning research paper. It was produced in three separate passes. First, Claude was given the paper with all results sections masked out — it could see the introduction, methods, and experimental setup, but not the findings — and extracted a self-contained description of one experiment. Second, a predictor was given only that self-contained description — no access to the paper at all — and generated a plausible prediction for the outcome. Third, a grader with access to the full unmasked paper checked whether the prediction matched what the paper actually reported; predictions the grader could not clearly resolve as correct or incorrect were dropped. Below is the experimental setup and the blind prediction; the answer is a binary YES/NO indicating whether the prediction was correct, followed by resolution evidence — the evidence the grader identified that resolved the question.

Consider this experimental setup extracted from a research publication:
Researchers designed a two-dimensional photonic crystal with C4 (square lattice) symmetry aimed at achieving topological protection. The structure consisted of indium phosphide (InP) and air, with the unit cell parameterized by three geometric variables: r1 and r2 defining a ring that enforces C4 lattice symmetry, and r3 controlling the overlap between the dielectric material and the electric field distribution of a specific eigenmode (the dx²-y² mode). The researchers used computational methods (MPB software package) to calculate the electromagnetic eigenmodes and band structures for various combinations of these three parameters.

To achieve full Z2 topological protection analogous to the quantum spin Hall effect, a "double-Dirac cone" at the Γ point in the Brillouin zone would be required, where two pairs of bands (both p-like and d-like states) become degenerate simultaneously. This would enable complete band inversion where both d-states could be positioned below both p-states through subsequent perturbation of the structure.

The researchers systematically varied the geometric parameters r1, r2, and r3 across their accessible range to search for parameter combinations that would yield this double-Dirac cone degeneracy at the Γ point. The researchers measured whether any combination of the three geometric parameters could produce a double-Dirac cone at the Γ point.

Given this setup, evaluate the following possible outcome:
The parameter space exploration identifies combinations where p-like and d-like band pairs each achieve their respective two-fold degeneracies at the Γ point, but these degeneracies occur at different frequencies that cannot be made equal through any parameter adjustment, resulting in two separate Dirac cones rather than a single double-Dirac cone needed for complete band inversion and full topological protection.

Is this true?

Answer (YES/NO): NO